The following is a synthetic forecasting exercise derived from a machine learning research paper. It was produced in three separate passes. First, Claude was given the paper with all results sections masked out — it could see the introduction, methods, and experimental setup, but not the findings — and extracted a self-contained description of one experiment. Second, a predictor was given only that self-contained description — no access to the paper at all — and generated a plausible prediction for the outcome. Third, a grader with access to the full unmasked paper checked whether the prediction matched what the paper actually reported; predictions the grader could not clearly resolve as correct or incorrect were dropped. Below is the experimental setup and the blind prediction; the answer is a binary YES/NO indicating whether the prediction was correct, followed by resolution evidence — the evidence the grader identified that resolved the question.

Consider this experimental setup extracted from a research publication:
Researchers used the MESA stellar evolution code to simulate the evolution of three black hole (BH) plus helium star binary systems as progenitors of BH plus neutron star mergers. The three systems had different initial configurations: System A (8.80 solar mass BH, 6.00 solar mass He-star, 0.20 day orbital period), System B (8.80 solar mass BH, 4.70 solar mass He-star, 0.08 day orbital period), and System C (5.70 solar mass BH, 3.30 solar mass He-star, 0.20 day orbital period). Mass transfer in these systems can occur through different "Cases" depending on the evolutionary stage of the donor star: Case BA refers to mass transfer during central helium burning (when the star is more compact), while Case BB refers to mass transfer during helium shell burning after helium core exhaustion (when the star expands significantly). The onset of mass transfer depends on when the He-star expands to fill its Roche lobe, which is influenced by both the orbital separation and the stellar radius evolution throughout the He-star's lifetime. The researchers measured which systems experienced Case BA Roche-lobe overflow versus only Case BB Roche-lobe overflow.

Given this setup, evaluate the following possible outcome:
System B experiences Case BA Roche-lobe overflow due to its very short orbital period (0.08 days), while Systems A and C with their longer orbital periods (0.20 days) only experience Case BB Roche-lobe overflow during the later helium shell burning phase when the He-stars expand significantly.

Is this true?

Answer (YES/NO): YES